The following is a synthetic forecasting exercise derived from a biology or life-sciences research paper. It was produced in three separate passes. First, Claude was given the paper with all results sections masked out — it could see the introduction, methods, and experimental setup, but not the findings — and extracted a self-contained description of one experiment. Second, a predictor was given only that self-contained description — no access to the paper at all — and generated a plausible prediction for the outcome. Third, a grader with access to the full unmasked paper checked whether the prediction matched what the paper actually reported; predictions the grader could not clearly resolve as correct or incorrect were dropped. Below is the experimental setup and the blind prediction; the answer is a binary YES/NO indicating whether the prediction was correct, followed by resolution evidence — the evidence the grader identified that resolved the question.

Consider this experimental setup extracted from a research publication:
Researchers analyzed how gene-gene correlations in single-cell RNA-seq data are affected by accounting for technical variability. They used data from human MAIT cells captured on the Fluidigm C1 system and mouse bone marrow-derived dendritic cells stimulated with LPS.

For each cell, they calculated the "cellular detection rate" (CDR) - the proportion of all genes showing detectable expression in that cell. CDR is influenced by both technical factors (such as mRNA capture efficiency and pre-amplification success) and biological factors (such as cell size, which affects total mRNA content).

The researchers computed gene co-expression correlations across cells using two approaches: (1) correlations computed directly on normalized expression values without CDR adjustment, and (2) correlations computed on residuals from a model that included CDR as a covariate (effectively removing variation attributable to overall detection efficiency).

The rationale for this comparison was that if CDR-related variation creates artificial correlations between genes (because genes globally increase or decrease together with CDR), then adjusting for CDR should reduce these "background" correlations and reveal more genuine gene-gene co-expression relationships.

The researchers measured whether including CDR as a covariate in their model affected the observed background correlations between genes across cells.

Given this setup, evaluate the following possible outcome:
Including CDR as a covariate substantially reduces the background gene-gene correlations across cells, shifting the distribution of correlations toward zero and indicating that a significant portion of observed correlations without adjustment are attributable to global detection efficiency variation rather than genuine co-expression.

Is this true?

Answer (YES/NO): YES